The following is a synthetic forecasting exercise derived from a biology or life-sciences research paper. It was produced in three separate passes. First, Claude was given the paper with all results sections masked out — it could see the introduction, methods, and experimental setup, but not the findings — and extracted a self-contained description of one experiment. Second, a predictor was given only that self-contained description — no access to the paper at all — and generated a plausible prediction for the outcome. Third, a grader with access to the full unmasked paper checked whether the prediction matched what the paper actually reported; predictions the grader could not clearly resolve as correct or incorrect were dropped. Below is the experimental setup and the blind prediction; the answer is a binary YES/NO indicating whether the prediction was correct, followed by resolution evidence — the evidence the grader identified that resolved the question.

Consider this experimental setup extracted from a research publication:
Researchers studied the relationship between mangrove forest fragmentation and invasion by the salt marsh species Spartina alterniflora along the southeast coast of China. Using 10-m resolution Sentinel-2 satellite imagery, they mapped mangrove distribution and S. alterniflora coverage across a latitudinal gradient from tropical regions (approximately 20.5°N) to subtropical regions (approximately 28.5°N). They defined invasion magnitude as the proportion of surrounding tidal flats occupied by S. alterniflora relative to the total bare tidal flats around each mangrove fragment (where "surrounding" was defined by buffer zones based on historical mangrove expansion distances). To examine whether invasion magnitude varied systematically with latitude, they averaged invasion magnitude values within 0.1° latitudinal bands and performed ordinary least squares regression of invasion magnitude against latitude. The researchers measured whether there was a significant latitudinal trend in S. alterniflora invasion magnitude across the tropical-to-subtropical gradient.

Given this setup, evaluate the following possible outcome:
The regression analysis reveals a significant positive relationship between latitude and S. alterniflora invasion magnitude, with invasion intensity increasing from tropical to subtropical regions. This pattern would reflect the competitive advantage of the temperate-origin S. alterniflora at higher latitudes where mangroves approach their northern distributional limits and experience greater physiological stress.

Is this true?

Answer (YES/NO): YES